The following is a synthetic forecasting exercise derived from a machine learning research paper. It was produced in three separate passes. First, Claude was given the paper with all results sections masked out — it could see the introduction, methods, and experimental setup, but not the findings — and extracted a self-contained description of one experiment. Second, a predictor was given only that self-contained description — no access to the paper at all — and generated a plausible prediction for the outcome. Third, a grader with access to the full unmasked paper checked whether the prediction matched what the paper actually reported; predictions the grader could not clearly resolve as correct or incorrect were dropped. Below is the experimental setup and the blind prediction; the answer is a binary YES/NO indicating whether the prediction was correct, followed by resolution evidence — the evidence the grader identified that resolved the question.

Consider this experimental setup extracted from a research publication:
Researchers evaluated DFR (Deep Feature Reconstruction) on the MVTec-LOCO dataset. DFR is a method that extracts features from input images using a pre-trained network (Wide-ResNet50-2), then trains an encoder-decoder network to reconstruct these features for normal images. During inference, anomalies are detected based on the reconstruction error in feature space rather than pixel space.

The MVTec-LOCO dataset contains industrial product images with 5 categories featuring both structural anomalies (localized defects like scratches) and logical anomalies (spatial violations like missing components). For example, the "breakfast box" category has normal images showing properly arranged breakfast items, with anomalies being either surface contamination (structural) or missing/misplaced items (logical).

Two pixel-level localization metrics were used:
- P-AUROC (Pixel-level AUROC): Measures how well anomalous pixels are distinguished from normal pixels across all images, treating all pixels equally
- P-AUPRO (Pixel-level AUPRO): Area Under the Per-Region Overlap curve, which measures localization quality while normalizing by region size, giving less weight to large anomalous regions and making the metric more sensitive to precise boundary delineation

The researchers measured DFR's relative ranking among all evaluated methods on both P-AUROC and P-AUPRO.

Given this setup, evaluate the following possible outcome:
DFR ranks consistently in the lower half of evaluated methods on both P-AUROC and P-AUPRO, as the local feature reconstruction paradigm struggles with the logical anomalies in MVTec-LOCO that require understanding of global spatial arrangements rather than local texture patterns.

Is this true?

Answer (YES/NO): NO